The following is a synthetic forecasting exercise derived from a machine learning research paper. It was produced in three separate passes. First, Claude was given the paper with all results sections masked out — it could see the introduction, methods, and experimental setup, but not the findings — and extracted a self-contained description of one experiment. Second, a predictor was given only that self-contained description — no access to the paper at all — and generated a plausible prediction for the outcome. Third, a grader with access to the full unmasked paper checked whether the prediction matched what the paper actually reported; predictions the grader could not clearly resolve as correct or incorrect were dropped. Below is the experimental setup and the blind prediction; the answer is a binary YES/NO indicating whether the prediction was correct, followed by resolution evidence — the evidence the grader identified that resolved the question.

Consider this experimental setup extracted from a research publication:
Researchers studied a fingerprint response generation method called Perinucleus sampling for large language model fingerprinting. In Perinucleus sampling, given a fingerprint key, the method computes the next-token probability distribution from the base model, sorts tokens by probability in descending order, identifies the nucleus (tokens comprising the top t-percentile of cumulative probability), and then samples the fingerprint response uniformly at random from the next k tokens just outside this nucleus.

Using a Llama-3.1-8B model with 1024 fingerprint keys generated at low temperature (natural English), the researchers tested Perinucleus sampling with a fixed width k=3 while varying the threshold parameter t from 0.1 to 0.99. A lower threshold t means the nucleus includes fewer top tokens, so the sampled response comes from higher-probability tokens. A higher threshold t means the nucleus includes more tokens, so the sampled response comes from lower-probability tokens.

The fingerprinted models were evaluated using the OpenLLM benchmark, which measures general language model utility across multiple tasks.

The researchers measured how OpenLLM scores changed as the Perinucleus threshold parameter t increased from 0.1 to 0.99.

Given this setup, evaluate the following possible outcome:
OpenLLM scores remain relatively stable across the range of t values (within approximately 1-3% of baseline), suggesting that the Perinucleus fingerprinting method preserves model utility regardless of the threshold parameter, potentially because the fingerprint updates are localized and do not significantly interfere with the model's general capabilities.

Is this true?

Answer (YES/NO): NO